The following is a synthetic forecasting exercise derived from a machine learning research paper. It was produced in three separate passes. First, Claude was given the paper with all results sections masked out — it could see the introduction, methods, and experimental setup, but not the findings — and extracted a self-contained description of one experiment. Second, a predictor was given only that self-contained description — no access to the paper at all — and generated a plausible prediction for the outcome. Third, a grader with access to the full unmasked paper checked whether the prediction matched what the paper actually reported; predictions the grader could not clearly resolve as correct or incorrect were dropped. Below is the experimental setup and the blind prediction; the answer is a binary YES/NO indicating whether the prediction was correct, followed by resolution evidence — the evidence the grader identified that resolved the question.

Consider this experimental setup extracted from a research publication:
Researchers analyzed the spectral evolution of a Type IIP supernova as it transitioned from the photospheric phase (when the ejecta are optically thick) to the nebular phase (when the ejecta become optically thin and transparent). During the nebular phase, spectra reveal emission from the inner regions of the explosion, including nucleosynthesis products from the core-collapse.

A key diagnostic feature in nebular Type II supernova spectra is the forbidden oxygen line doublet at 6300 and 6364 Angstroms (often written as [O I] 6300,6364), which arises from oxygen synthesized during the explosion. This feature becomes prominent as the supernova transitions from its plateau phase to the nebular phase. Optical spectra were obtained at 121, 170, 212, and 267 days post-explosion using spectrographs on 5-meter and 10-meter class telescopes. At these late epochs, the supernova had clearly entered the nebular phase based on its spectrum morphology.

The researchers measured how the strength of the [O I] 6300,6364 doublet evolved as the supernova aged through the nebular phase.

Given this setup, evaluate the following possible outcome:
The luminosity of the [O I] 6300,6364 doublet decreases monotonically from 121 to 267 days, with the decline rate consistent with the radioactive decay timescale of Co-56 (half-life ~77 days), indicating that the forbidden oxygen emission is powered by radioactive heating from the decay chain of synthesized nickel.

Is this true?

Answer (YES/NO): NO